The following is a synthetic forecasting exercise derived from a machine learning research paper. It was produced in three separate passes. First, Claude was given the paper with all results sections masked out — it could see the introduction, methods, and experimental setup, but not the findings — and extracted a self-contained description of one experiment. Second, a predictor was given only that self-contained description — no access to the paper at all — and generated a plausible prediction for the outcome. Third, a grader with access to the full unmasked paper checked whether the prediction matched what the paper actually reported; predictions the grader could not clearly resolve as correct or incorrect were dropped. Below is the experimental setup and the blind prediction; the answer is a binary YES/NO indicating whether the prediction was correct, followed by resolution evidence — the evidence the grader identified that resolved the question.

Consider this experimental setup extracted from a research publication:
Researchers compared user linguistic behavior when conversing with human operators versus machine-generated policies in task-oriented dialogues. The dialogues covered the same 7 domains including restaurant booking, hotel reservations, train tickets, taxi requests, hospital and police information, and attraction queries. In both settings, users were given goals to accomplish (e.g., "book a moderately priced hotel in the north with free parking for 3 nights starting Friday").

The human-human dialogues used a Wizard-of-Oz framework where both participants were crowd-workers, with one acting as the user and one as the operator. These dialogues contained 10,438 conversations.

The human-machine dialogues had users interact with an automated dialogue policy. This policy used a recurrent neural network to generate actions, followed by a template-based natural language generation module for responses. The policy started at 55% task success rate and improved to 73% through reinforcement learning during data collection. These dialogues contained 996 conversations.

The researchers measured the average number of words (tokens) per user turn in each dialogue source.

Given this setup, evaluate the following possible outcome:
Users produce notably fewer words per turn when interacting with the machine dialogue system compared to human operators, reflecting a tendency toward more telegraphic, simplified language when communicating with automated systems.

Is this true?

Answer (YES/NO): YES